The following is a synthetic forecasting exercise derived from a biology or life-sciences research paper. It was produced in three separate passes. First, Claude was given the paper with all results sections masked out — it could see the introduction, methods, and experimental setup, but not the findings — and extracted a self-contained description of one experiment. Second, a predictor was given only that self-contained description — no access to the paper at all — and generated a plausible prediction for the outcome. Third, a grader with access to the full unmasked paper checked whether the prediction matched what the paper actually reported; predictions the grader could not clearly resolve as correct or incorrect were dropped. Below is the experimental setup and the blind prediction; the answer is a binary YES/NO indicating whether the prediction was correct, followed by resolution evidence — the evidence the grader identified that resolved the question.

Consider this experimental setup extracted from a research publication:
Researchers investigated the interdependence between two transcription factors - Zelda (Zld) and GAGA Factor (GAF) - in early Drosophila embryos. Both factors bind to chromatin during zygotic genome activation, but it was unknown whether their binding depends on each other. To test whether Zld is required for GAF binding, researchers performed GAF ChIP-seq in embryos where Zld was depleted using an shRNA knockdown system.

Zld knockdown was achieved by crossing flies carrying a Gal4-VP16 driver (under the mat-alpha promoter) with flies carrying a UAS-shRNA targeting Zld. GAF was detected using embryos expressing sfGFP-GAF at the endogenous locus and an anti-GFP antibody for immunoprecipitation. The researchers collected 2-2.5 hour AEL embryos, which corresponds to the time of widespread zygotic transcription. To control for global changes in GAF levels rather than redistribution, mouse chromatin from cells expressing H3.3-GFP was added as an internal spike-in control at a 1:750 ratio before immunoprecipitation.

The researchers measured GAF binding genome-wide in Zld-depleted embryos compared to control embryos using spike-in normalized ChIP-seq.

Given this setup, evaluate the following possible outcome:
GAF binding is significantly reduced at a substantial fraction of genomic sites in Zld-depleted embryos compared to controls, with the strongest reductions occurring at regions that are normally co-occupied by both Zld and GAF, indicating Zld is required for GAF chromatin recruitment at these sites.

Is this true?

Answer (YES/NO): NO